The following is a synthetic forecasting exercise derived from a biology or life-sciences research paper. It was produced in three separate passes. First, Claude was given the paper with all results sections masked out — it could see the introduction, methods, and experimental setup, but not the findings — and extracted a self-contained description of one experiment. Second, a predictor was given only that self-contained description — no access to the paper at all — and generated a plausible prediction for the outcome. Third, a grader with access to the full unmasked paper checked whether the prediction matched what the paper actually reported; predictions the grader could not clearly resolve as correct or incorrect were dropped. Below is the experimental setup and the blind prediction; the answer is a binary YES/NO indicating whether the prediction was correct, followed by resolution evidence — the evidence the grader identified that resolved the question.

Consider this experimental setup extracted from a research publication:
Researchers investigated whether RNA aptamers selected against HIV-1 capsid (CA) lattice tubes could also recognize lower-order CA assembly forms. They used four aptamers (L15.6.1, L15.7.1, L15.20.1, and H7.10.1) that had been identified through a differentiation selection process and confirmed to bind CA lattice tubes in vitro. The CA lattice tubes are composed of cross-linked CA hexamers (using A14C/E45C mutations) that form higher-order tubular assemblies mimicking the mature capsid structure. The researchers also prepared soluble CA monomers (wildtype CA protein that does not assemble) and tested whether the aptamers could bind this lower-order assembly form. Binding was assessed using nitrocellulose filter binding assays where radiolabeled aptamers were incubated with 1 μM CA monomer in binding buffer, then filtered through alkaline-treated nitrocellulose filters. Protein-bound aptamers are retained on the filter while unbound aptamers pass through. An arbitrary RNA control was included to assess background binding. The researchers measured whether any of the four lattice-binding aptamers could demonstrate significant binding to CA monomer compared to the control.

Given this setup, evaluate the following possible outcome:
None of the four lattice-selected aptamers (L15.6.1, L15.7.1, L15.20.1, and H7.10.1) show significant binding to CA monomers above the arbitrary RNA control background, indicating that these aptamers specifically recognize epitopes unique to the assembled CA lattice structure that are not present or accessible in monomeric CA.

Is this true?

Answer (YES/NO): YES